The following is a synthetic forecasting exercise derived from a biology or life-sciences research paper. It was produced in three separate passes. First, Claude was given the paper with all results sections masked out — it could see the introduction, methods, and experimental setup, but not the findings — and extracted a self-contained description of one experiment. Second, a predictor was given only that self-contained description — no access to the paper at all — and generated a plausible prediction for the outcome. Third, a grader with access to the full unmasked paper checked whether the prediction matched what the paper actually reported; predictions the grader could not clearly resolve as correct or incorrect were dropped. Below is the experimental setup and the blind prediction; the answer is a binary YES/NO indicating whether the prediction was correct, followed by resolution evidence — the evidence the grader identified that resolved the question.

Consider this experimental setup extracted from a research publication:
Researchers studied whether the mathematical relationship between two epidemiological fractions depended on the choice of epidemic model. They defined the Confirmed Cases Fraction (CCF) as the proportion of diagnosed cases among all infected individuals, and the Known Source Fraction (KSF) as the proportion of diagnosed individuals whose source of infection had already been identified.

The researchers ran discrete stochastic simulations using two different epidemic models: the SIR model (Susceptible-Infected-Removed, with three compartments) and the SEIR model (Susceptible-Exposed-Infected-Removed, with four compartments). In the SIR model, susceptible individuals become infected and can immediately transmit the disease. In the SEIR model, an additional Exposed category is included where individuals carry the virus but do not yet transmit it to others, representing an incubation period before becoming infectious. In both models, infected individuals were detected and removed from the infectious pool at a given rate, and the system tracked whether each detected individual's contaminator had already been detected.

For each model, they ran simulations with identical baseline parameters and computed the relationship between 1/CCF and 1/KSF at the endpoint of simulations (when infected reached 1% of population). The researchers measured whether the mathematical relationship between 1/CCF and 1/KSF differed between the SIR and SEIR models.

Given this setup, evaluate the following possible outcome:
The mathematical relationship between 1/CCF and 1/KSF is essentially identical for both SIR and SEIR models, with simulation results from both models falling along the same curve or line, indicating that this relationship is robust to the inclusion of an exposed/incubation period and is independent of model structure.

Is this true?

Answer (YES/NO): YES